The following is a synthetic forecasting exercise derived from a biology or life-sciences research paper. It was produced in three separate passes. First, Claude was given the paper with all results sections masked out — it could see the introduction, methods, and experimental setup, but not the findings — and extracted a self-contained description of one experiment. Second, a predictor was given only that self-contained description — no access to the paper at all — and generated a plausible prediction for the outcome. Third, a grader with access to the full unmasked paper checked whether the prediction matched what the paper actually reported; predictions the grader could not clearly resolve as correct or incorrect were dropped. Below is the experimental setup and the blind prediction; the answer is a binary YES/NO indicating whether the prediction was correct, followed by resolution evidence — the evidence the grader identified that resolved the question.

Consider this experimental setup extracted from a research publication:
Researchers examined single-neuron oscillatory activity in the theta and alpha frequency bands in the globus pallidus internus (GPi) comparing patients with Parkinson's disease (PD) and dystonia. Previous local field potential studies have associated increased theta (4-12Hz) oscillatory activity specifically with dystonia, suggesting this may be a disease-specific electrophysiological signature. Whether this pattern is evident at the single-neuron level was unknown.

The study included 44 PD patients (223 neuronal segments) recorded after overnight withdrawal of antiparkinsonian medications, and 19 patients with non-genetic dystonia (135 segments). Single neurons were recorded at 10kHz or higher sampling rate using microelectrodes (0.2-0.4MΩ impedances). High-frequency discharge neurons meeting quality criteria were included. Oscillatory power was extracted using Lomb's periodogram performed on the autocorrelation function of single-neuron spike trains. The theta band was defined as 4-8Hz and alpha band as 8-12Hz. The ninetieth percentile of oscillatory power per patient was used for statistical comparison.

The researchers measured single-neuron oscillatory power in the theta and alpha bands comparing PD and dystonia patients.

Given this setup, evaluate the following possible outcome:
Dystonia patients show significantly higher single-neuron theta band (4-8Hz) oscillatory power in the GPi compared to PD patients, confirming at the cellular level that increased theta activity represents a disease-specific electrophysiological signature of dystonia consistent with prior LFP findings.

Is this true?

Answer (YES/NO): NO